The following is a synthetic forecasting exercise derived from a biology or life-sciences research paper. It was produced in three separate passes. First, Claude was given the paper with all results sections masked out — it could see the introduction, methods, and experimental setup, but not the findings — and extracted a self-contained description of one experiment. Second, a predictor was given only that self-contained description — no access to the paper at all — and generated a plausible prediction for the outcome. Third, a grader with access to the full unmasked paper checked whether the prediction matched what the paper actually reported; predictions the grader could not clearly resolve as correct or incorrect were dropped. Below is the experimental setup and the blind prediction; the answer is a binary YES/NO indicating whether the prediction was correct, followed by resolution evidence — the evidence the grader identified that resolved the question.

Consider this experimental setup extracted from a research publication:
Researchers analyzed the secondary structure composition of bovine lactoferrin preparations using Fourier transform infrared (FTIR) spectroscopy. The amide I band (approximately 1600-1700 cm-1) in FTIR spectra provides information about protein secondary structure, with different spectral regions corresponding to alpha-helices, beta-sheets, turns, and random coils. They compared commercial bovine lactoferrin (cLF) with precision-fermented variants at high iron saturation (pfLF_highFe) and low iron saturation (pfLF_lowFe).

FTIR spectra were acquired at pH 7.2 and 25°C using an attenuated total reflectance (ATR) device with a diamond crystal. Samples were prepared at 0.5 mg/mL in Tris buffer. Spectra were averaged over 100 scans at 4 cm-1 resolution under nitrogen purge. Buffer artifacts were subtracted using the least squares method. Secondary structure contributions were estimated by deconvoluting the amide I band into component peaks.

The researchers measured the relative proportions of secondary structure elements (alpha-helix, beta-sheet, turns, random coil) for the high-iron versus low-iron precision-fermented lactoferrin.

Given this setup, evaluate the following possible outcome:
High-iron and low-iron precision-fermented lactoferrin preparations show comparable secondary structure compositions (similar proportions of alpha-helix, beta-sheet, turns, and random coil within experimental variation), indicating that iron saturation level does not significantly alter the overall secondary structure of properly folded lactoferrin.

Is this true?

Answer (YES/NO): NO